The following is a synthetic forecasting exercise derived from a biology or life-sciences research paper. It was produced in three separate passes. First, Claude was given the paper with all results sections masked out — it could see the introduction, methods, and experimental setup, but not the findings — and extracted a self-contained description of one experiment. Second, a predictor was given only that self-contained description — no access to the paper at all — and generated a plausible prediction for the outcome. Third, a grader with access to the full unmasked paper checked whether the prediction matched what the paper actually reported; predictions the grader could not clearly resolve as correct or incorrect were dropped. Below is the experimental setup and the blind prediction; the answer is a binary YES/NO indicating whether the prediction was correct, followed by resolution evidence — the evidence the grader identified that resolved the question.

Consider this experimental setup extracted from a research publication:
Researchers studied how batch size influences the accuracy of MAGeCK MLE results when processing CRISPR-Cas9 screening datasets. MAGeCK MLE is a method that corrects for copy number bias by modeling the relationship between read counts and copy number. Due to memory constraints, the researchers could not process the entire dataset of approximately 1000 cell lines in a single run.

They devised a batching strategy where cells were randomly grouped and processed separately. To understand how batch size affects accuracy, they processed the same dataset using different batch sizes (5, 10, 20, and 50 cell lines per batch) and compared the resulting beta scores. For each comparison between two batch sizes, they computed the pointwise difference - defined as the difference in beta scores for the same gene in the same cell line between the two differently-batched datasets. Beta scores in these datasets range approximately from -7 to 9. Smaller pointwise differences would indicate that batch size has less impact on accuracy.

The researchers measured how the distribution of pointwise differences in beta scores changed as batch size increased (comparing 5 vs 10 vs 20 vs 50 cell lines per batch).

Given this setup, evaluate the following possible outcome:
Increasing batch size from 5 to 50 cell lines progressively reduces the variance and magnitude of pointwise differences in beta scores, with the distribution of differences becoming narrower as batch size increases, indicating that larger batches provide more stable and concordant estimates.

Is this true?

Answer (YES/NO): YES